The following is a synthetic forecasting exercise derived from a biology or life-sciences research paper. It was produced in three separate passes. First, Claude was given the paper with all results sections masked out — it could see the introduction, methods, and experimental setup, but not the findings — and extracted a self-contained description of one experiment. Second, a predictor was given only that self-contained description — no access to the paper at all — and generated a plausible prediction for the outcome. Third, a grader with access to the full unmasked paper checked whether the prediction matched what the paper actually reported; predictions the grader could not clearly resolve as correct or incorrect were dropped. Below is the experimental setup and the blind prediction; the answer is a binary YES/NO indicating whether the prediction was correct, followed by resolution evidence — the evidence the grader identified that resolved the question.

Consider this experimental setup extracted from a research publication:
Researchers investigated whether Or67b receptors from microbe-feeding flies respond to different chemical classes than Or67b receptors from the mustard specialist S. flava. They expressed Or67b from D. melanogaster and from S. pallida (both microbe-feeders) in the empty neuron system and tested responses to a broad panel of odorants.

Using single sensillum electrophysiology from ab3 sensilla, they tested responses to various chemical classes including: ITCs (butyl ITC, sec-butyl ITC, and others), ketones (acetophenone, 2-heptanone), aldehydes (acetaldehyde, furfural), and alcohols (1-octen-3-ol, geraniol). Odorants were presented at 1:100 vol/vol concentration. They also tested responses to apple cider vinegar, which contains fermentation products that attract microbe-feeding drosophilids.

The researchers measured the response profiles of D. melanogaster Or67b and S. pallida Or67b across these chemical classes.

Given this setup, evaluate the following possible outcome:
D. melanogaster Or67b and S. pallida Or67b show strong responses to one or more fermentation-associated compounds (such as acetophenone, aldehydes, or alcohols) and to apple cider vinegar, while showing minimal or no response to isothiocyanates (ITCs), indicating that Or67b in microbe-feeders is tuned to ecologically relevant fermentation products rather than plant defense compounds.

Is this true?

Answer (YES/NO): YES